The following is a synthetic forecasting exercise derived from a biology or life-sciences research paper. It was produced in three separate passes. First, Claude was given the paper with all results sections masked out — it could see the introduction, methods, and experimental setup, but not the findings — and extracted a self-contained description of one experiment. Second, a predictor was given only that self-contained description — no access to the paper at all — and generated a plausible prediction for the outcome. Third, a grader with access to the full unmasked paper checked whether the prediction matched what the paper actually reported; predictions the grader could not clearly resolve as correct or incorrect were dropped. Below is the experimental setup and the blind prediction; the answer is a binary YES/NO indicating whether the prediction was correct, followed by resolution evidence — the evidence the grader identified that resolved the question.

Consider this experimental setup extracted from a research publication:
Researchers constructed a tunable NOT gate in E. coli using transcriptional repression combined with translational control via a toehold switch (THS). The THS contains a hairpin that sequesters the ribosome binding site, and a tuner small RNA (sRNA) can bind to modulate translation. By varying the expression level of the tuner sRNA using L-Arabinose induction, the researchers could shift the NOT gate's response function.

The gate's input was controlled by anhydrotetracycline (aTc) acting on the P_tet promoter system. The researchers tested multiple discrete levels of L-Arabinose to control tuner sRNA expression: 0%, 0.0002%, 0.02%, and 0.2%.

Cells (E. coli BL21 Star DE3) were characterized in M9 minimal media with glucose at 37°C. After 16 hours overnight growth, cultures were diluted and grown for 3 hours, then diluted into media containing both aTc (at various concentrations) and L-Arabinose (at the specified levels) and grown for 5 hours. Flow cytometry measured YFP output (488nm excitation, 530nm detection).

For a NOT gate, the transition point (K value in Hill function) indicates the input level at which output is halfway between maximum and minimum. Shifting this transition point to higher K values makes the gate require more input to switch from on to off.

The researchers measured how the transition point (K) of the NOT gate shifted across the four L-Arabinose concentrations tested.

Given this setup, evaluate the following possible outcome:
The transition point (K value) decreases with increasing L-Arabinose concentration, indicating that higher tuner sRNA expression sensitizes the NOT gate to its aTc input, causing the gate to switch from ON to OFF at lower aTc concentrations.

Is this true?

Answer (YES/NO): YES